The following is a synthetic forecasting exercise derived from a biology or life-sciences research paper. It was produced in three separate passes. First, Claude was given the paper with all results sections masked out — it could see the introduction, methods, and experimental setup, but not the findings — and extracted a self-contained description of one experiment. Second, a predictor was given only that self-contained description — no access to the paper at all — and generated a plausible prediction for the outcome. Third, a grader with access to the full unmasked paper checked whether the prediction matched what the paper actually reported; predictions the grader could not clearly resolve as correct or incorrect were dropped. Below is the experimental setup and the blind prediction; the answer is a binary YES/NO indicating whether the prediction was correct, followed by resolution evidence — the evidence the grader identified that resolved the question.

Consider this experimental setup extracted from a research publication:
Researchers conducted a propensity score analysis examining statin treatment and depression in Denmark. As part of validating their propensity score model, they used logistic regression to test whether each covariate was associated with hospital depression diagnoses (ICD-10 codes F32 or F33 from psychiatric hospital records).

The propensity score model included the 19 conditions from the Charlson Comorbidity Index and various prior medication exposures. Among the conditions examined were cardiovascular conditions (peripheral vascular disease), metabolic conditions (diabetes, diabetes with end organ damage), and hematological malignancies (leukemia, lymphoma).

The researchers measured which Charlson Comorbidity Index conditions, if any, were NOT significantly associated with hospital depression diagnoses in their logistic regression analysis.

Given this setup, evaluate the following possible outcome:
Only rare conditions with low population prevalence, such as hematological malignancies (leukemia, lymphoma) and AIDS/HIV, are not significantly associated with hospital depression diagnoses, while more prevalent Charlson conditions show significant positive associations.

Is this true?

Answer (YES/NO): NO